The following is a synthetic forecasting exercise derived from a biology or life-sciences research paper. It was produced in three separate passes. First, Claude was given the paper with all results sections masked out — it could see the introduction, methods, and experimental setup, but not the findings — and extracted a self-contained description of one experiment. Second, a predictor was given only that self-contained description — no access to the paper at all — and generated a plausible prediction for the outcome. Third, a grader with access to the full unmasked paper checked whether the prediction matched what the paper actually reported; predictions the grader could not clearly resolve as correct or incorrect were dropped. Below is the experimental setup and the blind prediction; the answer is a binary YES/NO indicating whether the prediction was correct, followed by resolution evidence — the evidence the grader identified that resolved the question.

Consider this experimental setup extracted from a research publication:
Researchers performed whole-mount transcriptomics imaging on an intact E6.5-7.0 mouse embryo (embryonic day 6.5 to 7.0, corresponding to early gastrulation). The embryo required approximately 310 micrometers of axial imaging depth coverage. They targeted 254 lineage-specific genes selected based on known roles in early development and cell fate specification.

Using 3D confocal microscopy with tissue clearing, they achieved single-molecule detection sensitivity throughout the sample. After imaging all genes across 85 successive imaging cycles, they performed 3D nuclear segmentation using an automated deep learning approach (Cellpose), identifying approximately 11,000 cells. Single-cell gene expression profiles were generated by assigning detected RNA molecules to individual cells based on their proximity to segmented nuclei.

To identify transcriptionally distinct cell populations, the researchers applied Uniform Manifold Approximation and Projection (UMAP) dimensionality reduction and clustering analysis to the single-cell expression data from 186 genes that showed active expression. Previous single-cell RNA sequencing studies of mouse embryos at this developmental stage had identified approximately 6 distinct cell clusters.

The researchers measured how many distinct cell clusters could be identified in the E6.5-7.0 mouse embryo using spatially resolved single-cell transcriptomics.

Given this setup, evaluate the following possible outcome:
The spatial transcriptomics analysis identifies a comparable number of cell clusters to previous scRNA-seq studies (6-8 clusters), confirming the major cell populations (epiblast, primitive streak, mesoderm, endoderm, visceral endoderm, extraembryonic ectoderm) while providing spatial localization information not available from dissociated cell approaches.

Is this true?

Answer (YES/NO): NO